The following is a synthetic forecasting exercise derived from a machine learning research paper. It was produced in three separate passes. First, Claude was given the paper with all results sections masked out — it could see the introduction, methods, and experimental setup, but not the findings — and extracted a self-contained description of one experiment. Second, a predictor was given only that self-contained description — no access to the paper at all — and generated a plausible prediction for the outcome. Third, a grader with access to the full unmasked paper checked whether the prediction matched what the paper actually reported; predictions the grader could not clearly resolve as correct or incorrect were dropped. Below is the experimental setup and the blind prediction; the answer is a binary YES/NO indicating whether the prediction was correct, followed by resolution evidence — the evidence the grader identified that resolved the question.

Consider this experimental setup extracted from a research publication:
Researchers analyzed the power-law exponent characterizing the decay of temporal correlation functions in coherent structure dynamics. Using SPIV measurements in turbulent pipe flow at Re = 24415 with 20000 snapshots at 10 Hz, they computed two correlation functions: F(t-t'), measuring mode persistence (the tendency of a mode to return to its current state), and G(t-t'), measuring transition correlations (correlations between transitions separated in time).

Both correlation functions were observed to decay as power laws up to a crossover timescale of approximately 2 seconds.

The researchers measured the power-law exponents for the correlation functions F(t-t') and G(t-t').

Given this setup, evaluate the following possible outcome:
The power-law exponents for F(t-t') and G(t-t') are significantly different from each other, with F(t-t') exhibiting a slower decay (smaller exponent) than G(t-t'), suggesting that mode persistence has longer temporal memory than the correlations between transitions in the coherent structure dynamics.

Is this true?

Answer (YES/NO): NO